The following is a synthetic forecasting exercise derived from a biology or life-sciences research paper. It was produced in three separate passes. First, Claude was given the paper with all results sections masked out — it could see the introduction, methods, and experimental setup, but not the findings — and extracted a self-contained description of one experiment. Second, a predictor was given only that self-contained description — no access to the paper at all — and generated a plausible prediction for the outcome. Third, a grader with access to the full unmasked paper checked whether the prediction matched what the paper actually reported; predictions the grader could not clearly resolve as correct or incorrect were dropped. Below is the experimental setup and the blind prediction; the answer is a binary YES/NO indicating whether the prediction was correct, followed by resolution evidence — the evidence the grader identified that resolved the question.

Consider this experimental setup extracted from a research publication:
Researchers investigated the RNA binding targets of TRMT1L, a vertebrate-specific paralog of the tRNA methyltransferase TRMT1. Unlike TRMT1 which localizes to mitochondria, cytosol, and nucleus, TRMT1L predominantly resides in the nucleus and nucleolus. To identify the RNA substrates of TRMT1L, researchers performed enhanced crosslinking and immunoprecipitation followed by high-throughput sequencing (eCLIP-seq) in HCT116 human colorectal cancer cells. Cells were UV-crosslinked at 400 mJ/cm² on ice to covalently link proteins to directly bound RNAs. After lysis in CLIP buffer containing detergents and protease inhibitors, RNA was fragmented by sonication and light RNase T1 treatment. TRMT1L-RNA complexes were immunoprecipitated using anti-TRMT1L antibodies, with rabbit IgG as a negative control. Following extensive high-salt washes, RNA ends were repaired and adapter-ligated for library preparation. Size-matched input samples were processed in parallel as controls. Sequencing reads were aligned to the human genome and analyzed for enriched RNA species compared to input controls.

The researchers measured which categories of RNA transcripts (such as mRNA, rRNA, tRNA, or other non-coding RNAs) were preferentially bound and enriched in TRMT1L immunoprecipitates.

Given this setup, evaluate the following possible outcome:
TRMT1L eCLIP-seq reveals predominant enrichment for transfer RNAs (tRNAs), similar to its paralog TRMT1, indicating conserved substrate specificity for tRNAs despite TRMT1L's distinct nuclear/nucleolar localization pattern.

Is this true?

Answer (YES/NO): NO